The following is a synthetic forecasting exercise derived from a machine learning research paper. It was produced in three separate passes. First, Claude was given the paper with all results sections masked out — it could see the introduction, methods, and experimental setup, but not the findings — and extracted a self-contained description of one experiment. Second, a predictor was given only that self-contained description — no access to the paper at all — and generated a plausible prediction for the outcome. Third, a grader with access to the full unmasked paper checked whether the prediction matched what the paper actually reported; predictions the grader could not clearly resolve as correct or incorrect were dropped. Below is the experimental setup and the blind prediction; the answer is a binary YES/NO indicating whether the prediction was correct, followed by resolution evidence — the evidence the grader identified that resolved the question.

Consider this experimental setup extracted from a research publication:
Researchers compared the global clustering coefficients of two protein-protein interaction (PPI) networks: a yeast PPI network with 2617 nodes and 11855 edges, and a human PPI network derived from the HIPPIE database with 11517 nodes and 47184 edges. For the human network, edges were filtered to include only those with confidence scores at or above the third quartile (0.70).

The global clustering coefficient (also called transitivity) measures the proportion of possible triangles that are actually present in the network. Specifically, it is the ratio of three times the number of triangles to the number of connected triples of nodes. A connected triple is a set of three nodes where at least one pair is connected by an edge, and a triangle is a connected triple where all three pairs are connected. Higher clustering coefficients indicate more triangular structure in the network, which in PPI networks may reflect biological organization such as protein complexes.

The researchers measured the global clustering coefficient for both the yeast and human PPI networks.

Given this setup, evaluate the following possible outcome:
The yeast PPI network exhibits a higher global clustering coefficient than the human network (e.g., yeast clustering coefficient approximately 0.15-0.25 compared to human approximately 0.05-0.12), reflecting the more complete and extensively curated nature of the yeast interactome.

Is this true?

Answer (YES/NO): NO